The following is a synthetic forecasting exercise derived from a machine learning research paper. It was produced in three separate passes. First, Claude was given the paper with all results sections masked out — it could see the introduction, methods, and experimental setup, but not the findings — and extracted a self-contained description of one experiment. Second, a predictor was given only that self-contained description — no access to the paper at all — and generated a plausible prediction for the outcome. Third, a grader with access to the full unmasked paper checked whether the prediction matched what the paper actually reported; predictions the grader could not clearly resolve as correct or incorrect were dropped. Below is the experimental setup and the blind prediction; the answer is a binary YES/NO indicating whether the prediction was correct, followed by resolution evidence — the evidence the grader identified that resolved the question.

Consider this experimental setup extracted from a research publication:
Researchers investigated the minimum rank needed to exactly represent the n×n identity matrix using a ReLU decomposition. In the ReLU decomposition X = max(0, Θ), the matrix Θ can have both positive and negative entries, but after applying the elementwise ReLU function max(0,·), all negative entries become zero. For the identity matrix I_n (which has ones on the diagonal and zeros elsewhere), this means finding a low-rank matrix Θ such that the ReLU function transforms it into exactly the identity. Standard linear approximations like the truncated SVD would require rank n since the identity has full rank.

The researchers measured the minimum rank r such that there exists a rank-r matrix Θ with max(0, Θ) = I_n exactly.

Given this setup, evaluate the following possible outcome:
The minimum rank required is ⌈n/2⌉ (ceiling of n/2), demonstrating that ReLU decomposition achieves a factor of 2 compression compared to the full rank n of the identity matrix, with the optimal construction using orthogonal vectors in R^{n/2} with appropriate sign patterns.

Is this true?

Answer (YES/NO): NO